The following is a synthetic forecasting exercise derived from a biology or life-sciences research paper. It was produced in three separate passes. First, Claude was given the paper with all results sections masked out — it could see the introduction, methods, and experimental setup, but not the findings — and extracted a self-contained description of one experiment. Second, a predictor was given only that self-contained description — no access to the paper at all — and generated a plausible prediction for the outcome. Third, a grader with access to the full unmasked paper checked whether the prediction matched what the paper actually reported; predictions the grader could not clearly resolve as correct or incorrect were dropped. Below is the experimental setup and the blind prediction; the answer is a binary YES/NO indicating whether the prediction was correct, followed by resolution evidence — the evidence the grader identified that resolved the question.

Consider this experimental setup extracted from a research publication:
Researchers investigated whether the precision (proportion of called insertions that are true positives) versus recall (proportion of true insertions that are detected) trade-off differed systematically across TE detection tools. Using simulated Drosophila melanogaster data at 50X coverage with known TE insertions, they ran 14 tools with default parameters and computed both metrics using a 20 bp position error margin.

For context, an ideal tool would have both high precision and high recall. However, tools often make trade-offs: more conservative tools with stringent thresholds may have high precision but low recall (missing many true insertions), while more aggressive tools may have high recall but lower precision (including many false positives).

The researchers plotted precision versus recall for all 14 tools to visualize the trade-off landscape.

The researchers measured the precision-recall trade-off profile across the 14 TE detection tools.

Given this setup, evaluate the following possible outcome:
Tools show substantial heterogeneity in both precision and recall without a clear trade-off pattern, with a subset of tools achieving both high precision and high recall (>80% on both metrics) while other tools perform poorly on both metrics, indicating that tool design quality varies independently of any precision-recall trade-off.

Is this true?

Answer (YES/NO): NO